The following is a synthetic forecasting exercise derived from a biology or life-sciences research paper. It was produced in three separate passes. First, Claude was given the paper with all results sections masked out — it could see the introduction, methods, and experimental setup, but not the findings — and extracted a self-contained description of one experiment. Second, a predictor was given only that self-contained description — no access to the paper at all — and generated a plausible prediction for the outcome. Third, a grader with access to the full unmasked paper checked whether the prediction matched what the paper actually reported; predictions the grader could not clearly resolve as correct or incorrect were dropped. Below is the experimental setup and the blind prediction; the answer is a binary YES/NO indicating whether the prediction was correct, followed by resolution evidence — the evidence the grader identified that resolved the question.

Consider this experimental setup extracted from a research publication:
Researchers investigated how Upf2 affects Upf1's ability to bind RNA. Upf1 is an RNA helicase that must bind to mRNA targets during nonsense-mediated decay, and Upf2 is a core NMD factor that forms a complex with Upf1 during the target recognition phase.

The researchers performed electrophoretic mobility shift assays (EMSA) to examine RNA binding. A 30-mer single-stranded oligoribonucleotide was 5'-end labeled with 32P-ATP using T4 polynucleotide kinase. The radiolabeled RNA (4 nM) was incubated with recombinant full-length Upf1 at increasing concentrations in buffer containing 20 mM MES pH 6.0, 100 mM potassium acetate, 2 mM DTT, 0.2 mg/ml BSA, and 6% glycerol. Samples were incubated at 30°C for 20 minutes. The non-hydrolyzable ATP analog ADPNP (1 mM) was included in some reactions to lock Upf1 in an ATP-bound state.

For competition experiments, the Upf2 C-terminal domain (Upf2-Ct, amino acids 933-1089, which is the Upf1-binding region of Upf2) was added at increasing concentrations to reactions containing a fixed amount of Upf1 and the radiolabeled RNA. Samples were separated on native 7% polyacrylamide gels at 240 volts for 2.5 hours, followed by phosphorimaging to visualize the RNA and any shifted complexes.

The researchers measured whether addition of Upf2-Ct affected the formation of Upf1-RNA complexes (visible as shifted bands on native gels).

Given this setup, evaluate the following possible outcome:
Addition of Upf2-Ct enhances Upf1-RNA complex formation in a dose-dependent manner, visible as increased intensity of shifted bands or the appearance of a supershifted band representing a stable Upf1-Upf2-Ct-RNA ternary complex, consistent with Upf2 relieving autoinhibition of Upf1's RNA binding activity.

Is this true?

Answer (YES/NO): NO